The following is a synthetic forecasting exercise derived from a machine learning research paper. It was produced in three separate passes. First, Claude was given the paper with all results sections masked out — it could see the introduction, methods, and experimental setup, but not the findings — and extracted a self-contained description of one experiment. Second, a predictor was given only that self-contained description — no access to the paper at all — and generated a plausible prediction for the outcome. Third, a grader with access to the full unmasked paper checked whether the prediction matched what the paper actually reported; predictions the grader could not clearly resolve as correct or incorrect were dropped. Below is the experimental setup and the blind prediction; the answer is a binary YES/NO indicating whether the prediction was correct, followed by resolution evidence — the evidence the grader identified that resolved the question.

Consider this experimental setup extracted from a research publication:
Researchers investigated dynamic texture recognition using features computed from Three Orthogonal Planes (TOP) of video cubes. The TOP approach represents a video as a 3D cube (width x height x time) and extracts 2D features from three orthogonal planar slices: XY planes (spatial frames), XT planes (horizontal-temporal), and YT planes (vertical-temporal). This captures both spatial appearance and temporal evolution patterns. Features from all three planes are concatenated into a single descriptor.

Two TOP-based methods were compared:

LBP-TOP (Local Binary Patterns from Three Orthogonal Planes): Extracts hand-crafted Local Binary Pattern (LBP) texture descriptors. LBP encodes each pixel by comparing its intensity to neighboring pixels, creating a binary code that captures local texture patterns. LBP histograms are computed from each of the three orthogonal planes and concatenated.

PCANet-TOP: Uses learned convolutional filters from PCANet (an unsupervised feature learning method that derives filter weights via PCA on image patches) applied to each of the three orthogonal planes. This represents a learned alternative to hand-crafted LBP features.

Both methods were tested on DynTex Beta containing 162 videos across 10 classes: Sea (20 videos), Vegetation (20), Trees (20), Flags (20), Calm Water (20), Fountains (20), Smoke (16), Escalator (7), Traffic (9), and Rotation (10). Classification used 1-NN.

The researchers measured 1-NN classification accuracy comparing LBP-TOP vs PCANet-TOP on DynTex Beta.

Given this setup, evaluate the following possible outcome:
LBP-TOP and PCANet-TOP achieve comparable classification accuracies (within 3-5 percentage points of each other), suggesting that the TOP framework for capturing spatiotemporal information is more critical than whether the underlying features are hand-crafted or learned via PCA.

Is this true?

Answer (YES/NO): YES